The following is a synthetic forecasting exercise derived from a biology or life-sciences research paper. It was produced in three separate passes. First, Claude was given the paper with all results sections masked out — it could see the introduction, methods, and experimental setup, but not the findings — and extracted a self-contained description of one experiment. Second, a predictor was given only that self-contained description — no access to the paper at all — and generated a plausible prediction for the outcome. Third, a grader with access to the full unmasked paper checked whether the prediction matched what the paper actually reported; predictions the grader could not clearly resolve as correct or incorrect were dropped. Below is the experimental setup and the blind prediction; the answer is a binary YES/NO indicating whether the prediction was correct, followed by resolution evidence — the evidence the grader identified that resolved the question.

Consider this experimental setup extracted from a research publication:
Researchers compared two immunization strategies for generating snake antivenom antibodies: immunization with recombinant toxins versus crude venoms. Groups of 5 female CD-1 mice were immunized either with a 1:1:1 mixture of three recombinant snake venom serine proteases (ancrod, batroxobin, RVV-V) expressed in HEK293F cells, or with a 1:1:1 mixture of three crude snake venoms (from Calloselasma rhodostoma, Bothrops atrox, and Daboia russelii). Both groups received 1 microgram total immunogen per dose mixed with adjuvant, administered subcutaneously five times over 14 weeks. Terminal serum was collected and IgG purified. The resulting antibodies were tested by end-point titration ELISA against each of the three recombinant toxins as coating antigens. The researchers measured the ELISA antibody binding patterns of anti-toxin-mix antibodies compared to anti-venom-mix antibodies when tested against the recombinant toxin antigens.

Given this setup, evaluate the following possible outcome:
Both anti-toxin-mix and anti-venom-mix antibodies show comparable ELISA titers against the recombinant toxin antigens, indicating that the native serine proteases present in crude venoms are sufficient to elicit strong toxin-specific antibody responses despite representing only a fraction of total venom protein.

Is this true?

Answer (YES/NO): NO